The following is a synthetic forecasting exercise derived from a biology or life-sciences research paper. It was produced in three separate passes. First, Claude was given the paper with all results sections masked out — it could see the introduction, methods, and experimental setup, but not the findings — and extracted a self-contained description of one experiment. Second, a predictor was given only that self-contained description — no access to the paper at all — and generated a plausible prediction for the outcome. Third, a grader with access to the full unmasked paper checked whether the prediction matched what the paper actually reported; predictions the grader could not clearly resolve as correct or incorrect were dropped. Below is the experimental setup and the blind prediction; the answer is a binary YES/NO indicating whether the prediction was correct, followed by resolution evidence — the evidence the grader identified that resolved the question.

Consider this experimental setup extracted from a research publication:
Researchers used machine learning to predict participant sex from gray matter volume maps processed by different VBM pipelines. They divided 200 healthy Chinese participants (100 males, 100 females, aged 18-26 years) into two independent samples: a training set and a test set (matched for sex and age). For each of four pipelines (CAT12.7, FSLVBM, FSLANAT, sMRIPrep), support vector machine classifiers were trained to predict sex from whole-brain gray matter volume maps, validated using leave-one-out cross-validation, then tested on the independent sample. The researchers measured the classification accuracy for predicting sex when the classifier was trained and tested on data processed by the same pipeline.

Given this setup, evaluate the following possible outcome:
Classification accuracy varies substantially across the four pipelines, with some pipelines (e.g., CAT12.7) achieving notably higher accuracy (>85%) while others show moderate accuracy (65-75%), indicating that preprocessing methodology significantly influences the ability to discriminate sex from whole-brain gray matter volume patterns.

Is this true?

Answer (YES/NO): YES